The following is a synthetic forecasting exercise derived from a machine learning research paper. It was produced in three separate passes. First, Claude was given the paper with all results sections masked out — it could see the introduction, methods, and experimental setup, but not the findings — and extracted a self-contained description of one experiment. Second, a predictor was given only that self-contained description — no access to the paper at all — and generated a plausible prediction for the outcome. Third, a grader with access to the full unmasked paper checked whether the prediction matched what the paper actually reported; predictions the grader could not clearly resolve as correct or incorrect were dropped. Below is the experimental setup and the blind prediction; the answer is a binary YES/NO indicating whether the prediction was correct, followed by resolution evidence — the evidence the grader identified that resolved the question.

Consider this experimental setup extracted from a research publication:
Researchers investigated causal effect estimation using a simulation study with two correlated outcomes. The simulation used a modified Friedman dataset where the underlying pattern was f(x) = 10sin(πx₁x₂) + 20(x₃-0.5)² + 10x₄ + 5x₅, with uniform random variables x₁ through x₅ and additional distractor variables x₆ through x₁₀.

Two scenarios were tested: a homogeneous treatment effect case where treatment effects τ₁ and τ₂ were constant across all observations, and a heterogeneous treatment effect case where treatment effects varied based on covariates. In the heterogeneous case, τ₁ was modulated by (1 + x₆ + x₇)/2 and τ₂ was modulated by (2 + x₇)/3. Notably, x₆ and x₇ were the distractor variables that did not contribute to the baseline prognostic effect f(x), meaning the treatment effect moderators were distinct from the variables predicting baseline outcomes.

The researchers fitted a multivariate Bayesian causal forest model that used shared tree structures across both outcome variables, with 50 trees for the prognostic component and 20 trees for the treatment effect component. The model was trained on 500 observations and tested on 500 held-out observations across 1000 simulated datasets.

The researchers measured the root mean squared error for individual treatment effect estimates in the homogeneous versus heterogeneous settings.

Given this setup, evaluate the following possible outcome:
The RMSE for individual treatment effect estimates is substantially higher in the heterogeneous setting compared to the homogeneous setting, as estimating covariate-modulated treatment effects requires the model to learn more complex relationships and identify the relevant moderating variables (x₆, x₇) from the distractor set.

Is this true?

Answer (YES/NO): NO